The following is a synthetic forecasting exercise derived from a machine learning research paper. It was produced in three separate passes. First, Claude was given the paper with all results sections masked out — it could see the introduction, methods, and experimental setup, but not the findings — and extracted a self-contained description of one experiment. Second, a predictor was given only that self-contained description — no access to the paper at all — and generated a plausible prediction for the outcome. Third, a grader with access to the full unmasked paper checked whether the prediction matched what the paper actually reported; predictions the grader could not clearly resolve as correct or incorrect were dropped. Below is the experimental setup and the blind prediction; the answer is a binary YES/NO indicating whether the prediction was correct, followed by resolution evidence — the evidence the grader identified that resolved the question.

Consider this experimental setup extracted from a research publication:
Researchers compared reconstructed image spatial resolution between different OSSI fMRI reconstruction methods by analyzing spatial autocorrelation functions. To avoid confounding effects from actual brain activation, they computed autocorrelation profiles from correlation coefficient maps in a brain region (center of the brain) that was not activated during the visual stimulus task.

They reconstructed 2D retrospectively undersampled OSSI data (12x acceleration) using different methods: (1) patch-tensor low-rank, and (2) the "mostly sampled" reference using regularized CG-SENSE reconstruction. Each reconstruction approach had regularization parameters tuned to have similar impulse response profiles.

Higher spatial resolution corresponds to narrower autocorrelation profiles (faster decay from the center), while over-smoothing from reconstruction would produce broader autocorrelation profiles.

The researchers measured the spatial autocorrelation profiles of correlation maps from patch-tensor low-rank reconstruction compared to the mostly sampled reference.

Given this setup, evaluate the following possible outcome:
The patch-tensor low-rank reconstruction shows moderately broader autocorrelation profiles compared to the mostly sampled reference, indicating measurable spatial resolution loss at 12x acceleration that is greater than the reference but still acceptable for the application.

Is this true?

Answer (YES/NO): NO